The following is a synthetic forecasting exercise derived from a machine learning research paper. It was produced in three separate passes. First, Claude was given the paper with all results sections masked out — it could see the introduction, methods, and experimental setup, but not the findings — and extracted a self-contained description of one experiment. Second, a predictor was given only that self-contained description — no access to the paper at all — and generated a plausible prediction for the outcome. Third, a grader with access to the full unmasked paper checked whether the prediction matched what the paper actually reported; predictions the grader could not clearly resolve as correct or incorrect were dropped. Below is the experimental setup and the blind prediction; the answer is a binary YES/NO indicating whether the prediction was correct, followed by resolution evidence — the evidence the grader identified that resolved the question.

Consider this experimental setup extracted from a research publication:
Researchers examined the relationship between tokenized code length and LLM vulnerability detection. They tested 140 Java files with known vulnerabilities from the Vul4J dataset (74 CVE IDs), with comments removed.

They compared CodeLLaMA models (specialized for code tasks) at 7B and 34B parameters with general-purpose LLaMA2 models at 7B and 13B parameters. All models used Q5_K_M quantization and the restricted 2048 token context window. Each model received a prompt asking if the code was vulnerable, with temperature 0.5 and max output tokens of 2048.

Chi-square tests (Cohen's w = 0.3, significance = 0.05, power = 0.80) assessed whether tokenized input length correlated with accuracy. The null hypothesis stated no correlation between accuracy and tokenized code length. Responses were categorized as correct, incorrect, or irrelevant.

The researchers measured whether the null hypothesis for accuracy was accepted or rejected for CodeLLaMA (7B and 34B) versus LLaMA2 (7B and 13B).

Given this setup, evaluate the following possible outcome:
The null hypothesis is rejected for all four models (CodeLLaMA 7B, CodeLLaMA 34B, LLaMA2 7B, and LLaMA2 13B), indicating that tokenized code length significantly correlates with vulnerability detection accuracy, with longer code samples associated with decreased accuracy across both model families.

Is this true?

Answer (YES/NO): NO